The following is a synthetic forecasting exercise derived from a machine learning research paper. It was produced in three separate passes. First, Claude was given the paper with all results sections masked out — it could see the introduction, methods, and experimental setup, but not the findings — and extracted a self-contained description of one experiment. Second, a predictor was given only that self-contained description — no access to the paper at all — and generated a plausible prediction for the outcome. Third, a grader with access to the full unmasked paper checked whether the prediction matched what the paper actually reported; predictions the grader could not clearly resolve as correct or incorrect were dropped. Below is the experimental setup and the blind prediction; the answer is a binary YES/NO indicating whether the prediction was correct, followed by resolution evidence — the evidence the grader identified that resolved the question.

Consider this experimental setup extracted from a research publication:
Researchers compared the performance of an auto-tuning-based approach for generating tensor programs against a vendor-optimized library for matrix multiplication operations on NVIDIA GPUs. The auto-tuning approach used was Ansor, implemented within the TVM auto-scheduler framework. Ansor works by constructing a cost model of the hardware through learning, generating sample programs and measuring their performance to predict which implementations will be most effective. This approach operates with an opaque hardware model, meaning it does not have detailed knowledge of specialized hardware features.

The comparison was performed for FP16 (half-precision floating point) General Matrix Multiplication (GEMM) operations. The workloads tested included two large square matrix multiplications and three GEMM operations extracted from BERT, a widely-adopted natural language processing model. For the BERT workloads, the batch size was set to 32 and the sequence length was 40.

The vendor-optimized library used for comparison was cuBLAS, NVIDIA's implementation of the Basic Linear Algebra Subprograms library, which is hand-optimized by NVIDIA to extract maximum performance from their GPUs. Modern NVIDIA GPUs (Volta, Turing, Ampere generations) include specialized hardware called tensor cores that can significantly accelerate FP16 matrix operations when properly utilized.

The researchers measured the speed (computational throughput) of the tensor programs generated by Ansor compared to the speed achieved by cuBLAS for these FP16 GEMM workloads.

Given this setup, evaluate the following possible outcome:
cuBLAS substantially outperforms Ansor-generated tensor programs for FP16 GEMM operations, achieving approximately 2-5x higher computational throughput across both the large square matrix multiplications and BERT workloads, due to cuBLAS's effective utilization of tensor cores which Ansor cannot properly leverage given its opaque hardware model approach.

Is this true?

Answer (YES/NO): NO